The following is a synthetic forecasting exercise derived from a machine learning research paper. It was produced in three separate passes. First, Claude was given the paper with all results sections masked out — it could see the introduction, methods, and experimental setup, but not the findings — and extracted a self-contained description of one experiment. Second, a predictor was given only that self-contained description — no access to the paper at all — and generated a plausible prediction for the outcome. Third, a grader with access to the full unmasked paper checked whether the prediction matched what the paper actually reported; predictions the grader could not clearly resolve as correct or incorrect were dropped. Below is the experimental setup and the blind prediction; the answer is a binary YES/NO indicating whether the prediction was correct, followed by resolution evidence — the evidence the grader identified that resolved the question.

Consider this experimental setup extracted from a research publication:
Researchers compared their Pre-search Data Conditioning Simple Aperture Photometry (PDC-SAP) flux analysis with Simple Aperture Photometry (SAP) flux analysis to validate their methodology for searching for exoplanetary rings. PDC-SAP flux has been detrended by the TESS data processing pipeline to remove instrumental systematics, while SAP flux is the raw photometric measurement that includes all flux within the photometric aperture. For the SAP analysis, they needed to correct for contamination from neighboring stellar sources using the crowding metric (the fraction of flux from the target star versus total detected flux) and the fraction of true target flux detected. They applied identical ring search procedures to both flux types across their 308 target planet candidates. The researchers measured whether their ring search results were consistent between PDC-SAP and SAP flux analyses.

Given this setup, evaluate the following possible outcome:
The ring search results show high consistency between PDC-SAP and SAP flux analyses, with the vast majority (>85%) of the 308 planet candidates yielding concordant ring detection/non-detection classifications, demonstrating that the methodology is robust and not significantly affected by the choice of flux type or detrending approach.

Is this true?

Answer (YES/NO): YES